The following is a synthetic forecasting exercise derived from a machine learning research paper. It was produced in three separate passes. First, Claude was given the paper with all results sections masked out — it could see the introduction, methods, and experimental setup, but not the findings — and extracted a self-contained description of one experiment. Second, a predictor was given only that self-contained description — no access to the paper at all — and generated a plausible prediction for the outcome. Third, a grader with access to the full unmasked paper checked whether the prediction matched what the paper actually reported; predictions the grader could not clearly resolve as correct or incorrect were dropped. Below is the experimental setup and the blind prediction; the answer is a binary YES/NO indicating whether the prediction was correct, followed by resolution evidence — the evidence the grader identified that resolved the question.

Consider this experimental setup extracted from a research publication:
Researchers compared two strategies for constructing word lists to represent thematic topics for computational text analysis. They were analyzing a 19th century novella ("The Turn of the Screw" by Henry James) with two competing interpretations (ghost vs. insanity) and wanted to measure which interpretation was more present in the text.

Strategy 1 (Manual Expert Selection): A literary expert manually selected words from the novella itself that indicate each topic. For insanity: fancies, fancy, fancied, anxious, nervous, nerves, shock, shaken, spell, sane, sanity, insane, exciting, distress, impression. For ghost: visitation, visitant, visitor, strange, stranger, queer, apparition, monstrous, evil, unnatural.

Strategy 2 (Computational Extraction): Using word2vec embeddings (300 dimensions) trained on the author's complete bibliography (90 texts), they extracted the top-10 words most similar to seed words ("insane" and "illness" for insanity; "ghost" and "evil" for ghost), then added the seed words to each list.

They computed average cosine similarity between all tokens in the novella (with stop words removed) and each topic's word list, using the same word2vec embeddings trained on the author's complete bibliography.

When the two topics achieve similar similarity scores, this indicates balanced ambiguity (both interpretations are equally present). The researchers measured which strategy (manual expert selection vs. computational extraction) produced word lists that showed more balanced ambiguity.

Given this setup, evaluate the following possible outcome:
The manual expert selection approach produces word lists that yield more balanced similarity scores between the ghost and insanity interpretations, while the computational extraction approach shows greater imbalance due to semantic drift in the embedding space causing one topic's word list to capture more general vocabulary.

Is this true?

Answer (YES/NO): NO